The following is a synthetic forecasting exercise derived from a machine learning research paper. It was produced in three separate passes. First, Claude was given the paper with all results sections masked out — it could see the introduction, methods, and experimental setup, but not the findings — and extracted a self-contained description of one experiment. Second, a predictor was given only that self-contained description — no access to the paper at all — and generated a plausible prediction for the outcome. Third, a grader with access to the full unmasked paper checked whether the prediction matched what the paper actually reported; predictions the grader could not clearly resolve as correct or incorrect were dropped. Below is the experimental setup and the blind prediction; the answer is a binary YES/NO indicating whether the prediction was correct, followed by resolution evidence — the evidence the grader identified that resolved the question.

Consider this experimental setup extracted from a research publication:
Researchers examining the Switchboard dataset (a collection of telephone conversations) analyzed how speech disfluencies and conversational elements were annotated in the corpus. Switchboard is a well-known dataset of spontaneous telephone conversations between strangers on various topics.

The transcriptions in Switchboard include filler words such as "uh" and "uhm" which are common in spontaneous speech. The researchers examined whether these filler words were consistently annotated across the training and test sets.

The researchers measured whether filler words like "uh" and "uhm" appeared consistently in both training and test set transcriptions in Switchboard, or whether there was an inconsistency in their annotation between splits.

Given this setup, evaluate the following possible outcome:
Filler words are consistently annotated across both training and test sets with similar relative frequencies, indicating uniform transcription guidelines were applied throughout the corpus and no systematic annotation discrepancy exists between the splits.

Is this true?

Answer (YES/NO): NO